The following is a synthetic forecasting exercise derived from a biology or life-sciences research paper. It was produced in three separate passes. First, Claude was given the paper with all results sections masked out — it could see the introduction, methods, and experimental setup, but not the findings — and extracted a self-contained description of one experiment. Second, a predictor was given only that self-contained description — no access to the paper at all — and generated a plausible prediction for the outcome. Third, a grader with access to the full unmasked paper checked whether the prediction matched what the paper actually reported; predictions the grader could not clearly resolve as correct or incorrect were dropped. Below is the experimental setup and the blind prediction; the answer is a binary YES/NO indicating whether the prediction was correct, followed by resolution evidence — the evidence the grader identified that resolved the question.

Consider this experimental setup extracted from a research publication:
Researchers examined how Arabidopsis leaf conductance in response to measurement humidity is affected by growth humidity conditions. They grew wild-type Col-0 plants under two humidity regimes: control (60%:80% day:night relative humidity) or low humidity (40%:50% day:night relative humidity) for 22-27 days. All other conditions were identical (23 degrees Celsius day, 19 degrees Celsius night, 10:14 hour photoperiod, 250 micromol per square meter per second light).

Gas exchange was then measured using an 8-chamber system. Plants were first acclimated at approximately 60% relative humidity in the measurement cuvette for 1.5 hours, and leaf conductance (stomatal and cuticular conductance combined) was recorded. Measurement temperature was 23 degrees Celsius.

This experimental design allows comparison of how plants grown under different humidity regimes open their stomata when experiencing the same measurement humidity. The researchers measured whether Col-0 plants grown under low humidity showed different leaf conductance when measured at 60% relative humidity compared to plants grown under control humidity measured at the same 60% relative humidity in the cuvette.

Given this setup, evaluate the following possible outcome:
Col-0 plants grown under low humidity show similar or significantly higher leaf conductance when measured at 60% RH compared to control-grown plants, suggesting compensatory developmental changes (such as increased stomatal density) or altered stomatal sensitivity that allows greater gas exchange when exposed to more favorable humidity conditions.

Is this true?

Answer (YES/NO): YES